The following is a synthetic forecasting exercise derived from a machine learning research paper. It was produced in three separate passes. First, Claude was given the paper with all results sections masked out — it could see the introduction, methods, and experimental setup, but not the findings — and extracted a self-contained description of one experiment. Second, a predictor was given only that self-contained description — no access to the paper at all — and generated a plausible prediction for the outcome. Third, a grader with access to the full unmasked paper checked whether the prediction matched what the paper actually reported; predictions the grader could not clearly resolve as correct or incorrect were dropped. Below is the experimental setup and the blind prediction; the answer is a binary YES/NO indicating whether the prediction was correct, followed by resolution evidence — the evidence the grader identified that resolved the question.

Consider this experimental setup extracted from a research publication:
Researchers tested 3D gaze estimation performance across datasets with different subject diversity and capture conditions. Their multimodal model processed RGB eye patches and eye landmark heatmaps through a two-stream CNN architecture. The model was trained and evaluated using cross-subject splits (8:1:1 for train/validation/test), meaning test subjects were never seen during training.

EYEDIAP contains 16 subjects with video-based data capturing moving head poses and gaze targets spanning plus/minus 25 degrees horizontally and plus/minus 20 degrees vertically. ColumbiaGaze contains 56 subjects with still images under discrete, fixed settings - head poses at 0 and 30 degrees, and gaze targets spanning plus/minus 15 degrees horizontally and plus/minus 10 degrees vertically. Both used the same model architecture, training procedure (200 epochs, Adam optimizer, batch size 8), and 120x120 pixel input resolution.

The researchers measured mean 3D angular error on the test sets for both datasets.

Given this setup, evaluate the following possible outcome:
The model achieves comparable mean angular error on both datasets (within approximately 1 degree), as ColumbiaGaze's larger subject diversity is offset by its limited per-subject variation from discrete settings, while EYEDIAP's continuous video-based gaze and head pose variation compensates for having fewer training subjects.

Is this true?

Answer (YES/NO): YES